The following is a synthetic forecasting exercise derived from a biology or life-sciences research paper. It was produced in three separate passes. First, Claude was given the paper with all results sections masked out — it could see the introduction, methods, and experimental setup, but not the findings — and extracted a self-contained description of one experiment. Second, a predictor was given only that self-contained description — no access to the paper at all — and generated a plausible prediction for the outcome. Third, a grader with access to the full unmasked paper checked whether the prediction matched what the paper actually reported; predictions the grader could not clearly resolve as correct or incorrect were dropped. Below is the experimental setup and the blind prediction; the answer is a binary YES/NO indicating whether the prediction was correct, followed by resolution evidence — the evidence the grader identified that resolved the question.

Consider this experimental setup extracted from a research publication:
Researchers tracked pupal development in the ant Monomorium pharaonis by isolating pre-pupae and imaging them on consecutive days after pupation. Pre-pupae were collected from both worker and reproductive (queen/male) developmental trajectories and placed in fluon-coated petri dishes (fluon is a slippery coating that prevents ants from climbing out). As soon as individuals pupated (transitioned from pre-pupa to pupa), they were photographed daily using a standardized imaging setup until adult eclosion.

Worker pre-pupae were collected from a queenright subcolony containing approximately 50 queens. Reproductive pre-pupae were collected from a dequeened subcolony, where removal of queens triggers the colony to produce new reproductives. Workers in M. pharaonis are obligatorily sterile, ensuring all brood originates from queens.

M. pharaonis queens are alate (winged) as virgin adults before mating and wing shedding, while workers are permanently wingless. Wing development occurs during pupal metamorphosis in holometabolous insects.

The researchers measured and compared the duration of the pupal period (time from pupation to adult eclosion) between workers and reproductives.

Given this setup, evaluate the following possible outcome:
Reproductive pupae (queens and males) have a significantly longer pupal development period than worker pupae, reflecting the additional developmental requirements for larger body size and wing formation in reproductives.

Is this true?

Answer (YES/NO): NO